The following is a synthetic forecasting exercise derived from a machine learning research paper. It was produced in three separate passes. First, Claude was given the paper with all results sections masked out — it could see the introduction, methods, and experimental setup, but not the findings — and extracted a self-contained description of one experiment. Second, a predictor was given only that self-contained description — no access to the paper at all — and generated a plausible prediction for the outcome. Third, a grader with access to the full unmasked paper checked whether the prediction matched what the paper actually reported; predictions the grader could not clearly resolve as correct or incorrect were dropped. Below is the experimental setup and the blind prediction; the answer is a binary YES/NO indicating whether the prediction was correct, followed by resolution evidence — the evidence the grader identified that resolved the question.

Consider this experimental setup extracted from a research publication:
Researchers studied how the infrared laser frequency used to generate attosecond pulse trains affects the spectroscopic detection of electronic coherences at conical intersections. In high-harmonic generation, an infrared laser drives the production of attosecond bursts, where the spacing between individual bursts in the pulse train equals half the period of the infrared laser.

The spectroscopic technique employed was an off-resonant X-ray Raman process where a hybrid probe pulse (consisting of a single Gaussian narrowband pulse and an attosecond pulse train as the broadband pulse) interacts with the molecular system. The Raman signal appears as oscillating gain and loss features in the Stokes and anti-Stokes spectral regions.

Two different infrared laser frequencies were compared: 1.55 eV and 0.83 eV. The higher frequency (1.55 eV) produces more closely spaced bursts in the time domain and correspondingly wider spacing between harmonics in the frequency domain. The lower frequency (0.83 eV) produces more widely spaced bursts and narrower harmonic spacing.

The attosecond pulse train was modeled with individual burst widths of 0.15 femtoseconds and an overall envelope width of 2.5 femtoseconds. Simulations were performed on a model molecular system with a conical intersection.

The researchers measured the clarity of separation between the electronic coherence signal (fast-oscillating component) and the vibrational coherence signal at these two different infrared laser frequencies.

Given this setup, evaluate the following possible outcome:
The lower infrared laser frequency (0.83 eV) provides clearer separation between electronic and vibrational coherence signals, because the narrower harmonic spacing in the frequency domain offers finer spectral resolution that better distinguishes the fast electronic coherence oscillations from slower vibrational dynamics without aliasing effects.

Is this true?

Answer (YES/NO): YES